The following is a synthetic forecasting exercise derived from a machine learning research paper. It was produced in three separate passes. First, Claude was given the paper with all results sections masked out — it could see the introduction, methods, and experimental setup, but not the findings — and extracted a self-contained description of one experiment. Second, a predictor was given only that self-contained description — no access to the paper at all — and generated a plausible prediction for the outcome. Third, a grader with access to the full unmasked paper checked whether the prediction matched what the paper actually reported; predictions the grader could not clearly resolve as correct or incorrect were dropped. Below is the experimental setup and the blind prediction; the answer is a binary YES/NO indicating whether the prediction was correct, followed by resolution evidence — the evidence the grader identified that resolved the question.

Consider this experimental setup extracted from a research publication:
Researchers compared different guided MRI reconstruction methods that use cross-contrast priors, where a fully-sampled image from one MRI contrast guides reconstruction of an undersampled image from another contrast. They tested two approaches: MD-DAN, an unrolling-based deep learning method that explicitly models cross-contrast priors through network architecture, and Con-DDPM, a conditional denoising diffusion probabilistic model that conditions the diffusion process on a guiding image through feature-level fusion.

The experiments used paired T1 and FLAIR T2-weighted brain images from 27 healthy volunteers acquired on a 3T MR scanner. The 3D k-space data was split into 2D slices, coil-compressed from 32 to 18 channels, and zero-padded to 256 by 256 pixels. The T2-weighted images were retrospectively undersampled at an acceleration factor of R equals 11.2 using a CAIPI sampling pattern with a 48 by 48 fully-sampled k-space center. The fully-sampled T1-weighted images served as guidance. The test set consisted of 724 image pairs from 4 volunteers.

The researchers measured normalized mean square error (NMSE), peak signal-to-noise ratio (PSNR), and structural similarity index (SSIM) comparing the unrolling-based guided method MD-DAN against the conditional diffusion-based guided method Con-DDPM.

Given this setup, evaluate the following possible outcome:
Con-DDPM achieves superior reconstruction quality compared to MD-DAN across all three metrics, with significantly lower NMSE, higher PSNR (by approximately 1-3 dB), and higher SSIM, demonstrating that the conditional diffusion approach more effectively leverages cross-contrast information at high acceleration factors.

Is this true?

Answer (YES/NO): YES